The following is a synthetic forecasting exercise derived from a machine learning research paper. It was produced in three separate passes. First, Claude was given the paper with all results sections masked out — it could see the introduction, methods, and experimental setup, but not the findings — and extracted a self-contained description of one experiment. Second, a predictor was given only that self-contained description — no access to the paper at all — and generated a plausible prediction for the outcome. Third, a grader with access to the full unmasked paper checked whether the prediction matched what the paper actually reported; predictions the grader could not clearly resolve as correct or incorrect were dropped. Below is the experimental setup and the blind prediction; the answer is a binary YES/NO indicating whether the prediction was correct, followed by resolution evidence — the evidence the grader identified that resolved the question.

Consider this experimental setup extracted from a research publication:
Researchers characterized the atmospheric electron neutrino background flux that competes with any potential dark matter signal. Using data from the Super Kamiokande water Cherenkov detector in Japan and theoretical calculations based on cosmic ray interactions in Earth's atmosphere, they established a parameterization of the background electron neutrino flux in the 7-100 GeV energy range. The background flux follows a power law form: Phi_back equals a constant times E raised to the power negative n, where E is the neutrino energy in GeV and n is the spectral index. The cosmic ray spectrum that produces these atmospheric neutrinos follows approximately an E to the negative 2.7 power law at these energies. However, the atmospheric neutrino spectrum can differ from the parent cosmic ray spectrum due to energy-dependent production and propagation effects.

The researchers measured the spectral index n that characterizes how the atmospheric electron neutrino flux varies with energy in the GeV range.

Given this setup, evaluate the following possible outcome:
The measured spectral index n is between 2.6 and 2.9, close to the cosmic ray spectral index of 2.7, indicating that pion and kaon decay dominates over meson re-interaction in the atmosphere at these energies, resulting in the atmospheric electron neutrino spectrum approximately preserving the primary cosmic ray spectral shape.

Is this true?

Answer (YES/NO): NO